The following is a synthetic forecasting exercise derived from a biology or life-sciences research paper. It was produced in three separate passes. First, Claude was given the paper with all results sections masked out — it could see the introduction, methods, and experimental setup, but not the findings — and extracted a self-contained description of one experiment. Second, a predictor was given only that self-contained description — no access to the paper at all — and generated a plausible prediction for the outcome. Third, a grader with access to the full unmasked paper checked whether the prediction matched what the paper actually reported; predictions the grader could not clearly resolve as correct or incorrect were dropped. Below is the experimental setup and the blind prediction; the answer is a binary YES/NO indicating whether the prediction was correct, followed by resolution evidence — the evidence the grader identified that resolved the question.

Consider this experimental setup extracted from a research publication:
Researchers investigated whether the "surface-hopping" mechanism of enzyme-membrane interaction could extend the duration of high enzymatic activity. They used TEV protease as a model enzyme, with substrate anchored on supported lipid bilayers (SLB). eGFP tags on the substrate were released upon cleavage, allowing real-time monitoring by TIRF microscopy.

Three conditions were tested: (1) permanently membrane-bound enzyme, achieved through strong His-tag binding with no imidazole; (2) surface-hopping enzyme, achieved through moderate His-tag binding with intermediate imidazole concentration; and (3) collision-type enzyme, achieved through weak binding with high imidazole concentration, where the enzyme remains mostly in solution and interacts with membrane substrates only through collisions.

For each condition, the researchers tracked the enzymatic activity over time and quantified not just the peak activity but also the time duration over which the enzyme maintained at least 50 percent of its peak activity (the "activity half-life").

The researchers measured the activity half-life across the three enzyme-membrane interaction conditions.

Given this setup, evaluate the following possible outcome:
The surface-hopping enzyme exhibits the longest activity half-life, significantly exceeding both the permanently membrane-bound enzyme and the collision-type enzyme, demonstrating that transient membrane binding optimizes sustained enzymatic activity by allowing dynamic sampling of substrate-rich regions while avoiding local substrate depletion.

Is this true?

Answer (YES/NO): YES